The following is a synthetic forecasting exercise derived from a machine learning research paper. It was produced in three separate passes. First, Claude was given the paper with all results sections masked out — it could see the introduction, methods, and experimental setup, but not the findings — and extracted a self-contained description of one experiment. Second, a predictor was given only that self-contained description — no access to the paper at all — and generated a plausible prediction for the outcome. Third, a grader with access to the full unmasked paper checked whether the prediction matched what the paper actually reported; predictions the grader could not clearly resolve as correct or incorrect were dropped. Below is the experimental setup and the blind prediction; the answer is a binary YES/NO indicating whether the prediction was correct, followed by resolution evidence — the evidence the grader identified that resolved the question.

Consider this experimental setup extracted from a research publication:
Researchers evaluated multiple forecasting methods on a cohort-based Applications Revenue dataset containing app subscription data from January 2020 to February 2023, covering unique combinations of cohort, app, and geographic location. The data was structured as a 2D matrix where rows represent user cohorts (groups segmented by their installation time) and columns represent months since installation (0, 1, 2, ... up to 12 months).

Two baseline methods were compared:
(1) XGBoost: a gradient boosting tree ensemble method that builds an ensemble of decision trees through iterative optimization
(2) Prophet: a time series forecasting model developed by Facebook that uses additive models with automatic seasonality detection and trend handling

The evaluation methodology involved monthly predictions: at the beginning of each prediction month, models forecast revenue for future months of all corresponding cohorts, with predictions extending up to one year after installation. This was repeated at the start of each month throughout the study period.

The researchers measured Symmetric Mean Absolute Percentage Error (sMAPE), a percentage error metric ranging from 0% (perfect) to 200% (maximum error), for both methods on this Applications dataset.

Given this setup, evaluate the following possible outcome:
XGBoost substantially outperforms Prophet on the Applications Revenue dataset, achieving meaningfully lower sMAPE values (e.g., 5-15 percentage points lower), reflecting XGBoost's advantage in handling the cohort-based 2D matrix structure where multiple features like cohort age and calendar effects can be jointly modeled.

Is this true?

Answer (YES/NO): NO